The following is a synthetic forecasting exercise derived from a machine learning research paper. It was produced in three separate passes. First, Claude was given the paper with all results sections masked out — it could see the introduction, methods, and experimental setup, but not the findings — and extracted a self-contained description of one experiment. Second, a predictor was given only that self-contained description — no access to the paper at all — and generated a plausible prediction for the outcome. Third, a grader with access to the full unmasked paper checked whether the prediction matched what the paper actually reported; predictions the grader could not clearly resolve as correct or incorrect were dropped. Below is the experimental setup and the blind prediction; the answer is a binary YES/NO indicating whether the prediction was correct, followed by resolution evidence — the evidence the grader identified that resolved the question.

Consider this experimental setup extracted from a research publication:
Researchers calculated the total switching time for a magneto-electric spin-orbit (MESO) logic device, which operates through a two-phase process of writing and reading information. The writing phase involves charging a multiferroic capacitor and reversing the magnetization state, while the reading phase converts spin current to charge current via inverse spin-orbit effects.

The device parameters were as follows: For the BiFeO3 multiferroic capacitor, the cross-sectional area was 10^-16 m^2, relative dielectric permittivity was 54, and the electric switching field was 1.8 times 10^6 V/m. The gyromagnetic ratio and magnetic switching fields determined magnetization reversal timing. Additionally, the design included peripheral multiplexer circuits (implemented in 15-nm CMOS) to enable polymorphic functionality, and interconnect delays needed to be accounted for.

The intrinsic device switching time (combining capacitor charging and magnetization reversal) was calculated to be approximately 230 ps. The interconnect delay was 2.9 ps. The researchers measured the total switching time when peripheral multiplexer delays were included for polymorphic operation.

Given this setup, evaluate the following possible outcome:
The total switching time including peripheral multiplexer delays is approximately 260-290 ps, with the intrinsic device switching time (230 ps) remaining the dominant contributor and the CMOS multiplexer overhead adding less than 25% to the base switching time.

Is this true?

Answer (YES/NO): NO